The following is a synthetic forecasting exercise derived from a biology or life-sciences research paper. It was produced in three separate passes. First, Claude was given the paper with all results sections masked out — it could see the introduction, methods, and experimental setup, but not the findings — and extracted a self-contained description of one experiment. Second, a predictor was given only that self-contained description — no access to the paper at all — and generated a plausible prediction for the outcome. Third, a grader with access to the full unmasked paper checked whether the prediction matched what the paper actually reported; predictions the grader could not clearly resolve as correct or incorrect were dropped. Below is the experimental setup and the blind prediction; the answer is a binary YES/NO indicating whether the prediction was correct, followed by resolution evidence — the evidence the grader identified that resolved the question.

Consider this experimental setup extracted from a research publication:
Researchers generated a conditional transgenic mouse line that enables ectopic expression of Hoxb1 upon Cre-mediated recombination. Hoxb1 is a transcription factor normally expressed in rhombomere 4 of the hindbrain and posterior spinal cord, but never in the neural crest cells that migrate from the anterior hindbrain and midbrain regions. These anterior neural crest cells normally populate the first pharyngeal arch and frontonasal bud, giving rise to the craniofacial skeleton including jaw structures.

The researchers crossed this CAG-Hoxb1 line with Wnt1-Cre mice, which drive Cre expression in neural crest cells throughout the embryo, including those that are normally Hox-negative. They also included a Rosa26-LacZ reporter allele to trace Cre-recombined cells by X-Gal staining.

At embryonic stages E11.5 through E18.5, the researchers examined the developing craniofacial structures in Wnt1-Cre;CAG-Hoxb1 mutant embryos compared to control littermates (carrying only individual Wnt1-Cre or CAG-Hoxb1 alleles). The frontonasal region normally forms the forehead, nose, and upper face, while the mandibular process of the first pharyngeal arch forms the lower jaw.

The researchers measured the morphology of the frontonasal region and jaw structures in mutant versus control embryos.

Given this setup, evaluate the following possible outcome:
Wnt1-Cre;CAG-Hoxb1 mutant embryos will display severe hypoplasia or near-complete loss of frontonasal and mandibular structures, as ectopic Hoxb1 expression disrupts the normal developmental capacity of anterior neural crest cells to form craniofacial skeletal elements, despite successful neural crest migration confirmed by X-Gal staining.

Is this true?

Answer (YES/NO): YES